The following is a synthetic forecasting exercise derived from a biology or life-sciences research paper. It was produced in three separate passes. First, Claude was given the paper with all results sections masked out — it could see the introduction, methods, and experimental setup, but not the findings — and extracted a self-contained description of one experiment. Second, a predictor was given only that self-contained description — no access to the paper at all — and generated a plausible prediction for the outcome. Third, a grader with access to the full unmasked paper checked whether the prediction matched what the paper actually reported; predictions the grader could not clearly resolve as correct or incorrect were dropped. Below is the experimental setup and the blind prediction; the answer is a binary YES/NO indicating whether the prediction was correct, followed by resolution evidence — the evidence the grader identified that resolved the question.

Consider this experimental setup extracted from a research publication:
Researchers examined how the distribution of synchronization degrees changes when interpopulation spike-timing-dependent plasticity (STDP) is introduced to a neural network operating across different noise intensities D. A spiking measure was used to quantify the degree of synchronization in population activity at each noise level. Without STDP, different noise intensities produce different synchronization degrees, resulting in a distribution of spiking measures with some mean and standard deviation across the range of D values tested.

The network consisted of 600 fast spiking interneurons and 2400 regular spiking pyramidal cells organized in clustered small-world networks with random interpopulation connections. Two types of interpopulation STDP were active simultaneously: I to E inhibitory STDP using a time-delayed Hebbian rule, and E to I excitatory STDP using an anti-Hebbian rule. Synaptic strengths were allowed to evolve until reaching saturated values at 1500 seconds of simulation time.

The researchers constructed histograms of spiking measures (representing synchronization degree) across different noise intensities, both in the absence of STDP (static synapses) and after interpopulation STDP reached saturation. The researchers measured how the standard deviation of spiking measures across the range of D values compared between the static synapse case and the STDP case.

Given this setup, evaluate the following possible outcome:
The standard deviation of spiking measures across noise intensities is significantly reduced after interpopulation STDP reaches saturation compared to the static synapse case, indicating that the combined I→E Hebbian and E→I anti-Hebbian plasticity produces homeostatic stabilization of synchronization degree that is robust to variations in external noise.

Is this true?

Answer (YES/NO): YES